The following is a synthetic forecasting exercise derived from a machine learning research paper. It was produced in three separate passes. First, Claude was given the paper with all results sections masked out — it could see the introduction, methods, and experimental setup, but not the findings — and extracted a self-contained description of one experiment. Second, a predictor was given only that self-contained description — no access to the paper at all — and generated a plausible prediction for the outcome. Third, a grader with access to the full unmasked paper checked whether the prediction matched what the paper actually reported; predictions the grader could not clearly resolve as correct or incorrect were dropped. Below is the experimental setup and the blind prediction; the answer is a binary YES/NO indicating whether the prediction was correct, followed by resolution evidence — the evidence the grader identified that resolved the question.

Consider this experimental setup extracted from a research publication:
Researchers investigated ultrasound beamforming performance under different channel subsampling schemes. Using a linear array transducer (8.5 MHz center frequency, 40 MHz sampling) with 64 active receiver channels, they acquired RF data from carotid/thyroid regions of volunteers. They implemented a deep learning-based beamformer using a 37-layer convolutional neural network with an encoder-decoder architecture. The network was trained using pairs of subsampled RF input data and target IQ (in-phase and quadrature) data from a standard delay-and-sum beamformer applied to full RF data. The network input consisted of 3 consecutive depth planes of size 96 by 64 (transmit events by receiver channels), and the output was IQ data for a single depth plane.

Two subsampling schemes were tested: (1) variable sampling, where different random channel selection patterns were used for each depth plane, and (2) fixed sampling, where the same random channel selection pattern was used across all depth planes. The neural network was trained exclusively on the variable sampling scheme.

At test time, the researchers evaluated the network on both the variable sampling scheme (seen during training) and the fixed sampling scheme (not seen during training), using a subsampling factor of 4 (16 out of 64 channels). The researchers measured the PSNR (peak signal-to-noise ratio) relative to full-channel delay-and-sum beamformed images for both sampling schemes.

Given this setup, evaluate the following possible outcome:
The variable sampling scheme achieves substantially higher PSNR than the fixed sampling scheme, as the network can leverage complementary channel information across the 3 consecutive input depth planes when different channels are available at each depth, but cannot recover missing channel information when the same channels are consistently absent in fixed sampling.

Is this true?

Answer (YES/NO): YES